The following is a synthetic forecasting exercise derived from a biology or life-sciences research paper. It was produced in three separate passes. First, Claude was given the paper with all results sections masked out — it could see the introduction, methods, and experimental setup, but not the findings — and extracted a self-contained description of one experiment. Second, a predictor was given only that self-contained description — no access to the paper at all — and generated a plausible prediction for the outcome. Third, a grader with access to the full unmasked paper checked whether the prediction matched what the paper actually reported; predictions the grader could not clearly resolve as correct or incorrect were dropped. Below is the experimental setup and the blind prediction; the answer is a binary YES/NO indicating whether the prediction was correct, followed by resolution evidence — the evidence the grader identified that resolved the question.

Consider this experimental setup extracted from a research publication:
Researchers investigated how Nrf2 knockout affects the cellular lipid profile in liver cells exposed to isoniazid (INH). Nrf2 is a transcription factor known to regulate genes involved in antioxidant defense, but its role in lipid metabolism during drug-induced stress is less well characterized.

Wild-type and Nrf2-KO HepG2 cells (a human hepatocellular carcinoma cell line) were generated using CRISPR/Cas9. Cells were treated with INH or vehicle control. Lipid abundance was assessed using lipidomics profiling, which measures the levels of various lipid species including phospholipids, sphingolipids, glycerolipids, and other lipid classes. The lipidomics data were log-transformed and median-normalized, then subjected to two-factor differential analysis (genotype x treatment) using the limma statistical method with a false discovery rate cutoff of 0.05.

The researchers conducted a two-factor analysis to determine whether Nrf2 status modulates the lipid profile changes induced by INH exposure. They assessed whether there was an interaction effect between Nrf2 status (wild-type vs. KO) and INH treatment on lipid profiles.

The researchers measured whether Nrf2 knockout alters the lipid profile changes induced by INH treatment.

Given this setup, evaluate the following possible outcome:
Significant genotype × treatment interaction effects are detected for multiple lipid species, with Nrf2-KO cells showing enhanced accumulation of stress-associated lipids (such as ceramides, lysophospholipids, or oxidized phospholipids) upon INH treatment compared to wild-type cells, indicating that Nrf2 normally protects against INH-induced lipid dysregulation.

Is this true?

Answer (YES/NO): NO